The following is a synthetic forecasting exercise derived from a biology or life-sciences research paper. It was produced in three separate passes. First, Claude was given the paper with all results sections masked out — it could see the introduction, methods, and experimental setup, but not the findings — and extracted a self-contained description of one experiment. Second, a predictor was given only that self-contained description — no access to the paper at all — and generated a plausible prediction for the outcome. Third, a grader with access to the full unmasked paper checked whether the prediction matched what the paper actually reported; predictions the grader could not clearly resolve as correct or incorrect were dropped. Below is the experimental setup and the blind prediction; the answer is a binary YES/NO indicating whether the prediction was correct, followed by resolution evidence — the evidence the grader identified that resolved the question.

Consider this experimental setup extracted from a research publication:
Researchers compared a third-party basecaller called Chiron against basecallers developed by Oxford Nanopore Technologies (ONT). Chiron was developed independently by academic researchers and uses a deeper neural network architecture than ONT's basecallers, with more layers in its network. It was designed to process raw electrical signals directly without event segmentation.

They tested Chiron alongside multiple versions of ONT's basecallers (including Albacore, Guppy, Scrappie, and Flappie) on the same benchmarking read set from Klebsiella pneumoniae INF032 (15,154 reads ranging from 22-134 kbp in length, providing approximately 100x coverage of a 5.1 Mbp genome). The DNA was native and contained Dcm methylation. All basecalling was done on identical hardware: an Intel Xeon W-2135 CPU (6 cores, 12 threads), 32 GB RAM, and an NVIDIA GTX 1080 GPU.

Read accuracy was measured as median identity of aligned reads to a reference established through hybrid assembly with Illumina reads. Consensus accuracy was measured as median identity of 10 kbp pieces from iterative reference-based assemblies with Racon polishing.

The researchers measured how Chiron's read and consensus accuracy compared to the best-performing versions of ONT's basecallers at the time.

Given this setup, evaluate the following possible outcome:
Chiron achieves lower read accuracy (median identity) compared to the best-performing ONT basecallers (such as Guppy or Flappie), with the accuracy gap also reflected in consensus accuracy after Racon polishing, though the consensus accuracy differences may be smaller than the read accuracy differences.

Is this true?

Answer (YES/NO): NO